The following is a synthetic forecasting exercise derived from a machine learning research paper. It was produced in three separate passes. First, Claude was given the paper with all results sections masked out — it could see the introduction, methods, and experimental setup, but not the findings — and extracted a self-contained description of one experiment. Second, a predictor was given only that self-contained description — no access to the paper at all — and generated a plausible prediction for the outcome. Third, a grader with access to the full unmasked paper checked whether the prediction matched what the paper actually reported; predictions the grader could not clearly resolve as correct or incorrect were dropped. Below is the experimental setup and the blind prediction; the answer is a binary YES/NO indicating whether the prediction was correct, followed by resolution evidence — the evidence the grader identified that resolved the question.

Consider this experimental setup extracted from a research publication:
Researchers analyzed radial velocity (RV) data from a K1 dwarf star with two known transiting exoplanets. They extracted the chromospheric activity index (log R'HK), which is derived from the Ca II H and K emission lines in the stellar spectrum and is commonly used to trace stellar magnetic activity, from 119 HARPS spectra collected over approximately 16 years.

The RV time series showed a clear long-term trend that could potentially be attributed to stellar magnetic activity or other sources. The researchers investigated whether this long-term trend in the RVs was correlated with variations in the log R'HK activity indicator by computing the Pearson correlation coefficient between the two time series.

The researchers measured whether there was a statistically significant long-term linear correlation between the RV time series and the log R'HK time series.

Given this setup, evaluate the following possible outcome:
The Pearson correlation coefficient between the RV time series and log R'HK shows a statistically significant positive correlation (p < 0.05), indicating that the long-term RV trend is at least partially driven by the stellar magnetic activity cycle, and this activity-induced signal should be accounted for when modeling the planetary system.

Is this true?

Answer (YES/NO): NO